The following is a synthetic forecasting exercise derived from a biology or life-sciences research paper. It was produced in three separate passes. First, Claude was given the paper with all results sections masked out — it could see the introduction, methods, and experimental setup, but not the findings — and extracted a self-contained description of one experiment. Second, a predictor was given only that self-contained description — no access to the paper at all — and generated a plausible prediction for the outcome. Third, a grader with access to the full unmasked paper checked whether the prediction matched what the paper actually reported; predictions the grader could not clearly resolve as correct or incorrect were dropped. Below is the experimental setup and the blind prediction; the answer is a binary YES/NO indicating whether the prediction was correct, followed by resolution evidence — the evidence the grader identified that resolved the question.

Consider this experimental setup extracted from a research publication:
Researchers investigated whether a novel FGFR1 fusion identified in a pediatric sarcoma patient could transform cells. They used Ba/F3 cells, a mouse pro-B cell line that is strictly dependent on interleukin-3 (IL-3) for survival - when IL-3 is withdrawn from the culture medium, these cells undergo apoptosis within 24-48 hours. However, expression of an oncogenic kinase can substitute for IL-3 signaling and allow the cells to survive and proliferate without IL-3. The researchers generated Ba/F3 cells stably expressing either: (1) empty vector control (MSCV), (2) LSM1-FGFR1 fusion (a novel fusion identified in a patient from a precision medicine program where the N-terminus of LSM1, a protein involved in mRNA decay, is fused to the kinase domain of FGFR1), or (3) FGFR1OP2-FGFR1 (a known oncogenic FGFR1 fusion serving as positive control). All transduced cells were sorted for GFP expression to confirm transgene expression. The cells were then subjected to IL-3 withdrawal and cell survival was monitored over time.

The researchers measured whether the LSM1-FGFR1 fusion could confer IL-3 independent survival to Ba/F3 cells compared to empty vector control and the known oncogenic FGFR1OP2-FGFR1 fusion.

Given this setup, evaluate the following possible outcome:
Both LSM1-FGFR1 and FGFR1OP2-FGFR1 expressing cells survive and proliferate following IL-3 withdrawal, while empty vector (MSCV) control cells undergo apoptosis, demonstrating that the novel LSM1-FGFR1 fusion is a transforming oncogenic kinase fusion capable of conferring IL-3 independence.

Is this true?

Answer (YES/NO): YES